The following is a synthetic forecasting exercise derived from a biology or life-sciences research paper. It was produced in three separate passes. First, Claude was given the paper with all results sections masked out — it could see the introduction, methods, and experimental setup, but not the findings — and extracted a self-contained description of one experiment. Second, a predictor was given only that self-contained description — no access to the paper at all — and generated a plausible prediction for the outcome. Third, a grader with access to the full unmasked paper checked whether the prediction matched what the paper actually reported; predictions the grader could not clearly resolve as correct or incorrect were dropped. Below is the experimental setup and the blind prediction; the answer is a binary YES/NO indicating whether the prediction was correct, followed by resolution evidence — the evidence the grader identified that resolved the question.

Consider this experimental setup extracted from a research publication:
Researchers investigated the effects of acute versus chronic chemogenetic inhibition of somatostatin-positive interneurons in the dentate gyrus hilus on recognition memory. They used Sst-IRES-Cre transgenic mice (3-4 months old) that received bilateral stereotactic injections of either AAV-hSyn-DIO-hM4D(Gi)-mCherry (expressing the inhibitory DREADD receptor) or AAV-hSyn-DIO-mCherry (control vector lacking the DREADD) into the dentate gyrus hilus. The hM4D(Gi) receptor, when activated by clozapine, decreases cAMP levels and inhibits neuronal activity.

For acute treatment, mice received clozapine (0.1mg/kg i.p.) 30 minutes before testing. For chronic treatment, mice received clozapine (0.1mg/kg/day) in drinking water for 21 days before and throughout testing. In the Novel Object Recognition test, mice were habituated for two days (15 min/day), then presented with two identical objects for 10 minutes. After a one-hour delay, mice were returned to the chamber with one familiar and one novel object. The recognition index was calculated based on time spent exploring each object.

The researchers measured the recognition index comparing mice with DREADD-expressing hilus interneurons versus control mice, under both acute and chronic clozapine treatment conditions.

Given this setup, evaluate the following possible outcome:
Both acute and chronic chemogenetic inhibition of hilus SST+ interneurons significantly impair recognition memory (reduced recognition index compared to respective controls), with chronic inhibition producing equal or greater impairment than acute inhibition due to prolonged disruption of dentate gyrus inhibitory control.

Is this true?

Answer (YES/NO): NO